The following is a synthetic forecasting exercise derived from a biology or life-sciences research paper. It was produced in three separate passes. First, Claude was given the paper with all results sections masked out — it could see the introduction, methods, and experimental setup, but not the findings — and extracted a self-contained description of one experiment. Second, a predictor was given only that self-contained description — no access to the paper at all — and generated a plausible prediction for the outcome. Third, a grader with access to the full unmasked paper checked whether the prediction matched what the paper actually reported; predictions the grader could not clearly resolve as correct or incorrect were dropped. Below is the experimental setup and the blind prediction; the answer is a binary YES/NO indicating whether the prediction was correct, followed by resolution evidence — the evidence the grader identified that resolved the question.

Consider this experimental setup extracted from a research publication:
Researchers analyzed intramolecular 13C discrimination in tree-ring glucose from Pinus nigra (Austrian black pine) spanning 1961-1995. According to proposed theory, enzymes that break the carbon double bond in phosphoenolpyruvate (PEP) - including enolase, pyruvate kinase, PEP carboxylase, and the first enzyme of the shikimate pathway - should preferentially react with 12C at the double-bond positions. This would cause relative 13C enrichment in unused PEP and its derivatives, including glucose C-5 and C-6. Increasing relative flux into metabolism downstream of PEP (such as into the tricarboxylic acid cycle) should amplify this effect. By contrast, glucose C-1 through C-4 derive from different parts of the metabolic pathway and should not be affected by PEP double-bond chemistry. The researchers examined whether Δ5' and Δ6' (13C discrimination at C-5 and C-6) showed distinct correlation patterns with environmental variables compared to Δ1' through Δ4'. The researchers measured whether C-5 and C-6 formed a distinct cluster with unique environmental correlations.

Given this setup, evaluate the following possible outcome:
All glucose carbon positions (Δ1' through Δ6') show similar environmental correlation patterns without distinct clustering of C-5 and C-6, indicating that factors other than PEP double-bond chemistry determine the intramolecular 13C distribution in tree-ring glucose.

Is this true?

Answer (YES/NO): NO